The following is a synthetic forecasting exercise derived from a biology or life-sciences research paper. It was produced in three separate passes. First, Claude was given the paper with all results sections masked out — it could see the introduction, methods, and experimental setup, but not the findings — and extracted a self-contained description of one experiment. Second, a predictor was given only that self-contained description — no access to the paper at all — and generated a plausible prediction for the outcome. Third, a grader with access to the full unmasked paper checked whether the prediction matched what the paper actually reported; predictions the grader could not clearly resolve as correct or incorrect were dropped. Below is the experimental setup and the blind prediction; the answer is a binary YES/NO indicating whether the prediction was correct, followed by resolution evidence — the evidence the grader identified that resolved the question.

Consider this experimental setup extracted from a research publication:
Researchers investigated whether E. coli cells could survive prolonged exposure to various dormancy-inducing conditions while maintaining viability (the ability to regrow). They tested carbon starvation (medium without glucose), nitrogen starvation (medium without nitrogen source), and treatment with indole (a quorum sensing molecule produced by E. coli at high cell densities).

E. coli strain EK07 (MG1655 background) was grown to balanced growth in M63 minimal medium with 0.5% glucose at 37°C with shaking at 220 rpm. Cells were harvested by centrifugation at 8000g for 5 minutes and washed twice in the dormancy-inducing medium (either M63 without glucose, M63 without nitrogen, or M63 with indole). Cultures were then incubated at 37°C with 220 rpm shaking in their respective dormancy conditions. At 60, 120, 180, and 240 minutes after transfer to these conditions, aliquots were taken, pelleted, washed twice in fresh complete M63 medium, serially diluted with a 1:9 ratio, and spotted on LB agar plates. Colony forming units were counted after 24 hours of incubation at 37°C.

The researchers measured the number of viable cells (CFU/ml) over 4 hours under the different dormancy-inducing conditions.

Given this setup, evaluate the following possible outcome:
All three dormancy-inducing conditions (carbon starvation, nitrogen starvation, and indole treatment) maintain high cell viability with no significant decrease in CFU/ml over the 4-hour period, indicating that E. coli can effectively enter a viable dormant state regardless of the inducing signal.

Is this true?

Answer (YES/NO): NO